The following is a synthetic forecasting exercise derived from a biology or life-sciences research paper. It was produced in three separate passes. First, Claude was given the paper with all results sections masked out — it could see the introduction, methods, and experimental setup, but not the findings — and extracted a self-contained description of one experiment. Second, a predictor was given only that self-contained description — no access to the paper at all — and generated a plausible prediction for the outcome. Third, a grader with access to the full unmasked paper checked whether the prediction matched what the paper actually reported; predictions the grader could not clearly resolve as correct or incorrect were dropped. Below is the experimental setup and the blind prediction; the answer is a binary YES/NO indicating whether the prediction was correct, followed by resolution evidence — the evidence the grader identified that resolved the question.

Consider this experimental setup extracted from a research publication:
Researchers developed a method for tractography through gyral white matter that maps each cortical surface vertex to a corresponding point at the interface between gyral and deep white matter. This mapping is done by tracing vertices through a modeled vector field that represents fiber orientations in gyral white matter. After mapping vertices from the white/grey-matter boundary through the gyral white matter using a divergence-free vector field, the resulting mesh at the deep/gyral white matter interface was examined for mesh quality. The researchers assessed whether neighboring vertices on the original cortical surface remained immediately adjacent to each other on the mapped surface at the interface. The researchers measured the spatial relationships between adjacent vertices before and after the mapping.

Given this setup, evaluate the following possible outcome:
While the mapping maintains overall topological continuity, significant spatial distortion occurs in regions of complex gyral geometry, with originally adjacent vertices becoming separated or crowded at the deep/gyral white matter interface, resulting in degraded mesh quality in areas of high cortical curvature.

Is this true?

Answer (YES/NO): NO